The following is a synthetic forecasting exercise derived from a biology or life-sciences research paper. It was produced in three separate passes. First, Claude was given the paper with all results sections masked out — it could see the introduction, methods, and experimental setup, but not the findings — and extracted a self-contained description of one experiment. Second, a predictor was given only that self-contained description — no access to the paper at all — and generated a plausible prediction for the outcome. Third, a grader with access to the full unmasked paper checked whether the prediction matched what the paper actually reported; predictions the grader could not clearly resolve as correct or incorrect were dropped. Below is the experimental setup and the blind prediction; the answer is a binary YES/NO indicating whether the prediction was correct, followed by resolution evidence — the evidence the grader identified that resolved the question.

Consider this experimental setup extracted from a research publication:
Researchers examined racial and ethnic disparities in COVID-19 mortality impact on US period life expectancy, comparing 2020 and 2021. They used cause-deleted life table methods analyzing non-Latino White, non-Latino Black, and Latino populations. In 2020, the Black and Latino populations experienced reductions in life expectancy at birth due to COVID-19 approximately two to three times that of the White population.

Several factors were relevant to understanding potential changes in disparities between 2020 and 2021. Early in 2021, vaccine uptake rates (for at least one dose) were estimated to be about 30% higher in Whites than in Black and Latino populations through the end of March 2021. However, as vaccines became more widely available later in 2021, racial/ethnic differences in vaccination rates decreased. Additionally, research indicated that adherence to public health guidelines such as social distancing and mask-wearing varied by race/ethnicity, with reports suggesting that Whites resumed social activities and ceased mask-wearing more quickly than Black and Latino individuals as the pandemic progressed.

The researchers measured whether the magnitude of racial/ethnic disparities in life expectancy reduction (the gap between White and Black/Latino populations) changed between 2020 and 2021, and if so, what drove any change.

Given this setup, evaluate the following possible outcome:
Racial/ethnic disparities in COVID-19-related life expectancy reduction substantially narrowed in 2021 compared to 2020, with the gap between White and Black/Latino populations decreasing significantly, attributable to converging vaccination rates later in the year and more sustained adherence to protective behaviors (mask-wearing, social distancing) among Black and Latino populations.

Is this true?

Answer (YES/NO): NO